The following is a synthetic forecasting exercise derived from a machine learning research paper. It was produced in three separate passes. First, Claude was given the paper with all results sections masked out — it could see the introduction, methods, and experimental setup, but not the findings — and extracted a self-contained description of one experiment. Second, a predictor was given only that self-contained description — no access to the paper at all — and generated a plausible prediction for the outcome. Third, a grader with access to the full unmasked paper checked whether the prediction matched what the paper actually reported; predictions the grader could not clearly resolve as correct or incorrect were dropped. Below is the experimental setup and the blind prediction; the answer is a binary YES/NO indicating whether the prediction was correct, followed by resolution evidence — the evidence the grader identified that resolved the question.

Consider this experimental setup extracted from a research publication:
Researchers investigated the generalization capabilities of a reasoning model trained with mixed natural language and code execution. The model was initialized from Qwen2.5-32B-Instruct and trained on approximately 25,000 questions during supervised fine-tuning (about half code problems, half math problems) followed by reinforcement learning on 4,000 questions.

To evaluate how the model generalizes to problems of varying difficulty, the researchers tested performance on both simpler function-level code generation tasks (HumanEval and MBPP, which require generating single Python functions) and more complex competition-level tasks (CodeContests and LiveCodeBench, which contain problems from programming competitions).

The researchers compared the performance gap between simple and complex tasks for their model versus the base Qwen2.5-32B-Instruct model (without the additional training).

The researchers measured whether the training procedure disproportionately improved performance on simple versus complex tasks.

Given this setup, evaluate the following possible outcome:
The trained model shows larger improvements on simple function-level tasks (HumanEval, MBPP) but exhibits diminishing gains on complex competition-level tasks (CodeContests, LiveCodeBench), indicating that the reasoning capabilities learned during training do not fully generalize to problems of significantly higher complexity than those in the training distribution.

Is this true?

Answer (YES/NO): NO